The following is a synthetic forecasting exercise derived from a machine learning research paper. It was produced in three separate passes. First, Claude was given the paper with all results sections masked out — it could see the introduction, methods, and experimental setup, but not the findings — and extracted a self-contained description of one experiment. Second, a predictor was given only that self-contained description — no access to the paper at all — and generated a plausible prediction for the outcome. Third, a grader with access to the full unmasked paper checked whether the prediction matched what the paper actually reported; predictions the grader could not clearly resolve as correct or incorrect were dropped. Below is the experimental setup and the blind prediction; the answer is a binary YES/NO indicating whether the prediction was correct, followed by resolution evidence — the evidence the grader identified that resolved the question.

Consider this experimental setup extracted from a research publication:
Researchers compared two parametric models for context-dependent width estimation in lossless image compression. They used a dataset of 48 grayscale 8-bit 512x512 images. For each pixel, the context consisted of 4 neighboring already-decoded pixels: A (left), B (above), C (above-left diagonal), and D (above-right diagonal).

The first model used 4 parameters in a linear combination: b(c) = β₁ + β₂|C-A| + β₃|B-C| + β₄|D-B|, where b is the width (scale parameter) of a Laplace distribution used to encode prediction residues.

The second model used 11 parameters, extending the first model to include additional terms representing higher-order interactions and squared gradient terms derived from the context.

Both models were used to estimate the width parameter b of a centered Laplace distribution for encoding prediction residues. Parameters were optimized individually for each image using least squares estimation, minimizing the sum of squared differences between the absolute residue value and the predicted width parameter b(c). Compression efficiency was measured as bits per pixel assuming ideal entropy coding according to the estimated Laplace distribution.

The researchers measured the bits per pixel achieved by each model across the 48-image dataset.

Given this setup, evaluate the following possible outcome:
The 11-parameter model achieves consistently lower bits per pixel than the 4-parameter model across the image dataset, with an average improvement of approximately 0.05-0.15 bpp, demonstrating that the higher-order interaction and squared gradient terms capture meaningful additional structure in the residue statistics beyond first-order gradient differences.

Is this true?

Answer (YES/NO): NO